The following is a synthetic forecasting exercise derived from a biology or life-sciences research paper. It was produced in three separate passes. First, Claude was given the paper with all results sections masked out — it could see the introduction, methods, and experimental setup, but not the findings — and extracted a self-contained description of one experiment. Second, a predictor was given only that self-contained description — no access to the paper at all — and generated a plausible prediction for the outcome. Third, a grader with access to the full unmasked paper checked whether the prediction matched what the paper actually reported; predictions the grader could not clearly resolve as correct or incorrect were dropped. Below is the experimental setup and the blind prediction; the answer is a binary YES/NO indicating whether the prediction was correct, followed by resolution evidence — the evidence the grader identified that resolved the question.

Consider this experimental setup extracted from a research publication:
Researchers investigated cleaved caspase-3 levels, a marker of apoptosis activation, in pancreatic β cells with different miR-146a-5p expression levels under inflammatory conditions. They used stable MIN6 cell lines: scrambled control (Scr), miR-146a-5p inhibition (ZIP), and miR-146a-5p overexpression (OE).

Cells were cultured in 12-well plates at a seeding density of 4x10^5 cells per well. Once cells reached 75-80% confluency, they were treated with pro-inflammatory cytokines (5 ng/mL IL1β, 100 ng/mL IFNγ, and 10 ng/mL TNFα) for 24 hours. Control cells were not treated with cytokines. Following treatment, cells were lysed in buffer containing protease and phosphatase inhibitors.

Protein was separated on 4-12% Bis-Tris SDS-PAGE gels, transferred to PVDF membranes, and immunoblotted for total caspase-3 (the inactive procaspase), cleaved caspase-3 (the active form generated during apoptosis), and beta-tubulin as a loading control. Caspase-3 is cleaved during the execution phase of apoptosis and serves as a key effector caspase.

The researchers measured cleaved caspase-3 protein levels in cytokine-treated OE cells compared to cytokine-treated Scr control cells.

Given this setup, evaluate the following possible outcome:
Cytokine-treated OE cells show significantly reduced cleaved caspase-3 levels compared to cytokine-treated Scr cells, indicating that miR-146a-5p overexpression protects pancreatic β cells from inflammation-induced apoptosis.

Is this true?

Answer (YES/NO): NO